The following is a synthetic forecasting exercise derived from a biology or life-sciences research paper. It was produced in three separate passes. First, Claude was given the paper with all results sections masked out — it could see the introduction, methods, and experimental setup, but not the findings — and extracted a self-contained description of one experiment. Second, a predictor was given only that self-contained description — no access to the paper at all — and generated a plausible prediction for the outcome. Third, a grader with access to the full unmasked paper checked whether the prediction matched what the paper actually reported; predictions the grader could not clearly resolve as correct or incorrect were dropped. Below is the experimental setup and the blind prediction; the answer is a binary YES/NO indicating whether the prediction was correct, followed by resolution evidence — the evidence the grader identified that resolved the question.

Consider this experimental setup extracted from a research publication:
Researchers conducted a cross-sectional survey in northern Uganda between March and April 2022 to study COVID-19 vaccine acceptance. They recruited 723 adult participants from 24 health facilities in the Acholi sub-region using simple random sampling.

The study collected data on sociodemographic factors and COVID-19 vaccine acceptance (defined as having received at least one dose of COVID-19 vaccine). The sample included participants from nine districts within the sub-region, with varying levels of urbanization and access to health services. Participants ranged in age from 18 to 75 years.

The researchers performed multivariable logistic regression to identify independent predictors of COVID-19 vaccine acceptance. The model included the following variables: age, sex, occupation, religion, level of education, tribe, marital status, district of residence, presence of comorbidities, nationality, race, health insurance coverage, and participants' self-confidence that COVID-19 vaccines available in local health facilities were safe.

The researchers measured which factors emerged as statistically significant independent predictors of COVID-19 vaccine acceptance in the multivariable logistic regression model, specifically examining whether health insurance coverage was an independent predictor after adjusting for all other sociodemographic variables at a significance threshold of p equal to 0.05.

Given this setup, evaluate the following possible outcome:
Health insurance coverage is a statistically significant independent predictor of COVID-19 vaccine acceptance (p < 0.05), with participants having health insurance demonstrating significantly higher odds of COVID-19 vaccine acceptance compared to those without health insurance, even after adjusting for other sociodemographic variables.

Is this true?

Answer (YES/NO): NO